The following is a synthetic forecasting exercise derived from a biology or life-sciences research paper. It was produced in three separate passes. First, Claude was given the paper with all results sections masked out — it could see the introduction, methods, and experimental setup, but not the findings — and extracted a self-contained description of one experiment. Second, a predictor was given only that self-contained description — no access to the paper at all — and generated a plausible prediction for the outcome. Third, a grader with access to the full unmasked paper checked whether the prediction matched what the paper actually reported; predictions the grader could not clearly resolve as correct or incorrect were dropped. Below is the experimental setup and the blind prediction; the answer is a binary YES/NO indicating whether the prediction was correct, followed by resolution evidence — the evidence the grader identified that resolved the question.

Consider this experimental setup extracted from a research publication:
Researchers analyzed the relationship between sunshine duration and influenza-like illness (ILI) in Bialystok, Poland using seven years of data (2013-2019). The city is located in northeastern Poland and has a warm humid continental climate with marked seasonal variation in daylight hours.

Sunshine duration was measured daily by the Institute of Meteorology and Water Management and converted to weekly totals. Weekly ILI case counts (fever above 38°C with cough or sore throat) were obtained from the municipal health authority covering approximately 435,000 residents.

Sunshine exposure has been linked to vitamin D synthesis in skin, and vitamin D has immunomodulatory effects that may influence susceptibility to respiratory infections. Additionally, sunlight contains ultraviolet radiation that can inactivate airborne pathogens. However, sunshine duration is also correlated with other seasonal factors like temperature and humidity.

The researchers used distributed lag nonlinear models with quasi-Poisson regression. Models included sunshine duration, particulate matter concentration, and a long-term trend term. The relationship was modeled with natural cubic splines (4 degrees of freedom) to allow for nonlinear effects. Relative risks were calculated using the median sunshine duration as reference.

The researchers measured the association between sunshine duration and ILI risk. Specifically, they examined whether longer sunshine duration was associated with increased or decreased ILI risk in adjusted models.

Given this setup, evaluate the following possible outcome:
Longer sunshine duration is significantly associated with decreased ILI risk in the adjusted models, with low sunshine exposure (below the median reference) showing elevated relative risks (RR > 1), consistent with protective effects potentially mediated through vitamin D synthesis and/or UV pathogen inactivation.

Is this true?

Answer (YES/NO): YES